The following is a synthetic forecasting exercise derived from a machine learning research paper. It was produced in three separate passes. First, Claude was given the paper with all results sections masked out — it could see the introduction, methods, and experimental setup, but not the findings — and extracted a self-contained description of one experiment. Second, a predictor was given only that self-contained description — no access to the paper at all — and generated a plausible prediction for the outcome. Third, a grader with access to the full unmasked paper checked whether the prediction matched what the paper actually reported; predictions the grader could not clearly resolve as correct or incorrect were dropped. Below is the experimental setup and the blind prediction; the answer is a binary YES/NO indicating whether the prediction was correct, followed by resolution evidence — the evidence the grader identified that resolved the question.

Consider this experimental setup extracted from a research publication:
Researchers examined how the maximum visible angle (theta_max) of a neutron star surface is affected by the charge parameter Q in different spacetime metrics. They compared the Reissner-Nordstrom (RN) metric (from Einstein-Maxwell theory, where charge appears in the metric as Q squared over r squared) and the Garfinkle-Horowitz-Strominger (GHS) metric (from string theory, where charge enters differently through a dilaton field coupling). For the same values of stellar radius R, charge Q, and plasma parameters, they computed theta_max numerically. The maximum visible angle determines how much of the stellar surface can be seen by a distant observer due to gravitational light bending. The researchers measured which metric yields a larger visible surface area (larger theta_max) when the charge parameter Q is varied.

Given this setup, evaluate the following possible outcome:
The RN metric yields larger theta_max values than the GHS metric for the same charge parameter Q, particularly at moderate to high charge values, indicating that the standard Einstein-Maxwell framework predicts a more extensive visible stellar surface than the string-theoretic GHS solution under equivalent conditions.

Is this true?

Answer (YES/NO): NO